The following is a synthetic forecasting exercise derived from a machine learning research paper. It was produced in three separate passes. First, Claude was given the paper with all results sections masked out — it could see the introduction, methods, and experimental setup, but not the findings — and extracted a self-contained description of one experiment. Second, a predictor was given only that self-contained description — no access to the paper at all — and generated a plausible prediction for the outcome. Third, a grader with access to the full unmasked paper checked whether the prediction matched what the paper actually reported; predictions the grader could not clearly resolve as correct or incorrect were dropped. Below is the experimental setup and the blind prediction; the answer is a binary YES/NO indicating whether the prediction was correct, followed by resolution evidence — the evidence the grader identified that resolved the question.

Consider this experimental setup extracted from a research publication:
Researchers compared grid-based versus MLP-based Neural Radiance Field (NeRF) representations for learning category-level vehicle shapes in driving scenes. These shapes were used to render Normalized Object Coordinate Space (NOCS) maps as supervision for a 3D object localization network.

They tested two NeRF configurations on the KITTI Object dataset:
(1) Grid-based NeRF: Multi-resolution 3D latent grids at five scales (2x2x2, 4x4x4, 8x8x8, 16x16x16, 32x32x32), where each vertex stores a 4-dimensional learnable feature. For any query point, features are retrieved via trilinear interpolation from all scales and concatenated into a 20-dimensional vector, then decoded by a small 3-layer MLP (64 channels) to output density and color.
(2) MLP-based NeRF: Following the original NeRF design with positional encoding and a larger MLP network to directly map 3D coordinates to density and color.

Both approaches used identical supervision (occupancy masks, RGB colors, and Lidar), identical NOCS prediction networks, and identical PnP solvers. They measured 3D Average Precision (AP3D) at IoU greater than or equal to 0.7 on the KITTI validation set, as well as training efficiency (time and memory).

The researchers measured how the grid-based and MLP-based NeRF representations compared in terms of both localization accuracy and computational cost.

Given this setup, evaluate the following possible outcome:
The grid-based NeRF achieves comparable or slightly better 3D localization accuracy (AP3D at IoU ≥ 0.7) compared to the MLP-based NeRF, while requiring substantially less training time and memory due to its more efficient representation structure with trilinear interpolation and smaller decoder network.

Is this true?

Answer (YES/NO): YES